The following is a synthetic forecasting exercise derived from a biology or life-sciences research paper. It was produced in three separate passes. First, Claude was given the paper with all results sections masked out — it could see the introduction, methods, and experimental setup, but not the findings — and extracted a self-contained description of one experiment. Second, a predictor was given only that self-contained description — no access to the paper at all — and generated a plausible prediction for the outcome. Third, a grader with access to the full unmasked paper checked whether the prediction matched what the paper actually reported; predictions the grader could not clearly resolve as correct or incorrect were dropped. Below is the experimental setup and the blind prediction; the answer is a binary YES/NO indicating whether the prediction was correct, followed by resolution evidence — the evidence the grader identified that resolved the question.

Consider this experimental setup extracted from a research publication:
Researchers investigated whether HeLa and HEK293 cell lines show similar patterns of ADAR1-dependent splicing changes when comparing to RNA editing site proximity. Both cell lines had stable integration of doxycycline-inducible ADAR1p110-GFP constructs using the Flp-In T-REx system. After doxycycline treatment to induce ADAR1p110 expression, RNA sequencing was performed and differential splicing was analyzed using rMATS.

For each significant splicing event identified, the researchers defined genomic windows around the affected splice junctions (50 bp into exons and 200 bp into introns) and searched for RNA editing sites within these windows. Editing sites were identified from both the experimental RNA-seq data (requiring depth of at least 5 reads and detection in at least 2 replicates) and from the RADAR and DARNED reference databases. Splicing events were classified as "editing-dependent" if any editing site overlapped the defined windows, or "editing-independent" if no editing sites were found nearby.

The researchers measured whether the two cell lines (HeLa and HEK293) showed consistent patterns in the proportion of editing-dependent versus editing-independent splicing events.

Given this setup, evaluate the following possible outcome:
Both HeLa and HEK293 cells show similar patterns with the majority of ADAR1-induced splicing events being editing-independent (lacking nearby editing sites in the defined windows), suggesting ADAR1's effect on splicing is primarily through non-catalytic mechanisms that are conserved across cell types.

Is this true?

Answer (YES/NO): YES